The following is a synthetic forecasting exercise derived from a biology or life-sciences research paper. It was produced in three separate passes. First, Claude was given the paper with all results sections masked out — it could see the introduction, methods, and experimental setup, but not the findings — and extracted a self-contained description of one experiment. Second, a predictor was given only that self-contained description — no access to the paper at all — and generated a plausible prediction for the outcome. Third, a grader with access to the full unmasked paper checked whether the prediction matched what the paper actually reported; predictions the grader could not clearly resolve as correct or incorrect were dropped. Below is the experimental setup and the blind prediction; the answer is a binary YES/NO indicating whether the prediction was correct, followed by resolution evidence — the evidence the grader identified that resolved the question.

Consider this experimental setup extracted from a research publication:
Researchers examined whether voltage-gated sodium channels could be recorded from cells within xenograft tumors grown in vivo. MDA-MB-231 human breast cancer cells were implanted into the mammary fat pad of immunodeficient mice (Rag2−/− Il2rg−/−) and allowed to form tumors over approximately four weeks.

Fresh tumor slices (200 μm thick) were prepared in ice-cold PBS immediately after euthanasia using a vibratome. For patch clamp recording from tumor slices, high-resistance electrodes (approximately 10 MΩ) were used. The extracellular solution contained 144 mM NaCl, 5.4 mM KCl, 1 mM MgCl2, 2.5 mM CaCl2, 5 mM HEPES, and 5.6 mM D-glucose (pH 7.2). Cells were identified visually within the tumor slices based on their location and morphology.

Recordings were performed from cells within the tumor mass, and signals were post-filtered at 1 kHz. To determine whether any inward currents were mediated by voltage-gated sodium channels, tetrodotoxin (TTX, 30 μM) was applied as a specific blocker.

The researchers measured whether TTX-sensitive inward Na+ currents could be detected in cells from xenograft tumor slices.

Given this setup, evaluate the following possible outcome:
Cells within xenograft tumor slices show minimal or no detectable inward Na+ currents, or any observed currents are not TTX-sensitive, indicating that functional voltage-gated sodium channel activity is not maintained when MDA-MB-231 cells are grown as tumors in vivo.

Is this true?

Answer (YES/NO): NO